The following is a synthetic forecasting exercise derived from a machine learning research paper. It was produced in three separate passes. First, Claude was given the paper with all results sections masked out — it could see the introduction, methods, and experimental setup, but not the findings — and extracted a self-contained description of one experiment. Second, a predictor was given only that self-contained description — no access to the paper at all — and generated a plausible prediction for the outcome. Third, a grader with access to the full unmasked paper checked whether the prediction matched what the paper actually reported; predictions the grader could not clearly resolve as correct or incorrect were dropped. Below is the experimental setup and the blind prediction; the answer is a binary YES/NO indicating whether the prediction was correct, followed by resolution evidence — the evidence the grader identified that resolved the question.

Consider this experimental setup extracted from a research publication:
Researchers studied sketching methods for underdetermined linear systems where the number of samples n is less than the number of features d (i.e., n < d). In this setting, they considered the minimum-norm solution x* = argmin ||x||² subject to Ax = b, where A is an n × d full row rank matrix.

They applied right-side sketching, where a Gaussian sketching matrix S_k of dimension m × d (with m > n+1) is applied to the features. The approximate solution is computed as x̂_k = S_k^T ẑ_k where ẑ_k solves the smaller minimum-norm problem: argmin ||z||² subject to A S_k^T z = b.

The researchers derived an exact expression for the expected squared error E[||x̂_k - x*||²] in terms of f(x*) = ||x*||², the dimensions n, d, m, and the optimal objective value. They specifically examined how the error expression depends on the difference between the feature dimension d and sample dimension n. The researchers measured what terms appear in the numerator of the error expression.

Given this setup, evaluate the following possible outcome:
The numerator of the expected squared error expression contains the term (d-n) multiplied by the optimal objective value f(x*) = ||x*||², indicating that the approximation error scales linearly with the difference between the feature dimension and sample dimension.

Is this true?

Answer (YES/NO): YES